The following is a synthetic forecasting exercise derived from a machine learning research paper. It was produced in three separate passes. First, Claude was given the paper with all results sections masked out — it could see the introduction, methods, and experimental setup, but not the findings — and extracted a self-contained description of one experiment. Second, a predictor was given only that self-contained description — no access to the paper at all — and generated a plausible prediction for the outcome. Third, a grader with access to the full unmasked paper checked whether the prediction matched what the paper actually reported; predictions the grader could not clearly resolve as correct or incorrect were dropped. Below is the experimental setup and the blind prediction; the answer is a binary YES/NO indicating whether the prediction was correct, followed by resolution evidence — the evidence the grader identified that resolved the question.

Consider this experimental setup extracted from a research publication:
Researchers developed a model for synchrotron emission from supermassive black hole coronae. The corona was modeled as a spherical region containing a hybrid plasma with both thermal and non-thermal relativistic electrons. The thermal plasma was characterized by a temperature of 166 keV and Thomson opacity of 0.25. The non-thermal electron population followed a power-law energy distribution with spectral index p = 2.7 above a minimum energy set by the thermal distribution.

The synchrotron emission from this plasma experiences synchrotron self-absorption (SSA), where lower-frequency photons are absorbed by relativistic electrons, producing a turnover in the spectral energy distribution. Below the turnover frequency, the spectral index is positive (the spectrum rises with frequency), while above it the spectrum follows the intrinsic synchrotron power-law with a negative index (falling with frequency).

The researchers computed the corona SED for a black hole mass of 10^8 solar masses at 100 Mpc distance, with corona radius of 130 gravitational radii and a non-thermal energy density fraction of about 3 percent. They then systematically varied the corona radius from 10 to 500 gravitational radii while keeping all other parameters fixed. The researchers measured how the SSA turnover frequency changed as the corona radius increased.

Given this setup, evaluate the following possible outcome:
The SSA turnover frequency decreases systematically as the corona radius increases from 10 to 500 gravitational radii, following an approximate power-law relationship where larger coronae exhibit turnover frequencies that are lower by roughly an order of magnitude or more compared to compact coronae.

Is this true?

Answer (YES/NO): YES